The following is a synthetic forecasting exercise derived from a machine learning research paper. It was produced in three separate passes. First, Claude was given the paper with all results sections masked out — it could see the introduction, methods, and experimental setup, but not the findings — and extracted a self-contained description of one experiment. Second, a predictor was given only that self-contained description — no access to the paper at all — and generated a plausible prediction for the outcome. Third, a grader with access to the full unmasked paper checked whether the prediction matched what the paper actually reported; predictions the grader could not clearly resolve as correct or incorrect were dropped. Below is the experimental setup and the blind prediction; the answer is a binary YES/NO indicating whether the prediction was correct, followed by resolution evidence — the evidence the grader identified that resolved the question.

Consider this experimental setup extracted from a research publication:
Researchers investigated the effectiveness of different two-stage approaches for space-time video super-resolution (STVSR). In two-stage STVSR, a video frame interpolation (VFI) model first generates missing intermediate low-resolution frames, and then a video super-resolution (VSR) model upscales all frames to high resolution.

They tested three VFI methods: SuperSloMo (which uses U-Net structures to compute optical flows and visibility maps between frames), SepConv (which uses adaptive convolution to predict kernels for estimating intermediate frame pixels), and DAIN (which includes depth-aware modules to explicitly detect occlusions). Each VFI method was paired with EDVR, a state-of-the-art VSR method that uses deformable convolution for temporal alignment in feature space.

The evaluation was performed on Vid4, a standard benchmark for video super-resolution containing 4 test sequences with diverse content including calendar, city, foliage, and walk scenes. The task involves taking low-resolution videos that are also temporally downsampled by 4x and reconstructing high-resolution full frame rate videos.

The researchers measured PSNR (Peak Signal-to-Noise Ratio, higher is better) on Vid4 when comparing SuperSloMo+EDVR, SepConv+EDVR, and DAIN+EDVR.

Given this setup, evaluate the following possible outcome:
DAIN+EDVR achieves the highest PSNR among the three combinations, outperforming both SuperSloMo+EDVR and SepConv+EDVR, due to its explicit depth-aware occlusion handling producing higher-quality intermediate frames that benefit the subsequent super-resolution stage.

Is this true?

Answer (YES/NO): YES